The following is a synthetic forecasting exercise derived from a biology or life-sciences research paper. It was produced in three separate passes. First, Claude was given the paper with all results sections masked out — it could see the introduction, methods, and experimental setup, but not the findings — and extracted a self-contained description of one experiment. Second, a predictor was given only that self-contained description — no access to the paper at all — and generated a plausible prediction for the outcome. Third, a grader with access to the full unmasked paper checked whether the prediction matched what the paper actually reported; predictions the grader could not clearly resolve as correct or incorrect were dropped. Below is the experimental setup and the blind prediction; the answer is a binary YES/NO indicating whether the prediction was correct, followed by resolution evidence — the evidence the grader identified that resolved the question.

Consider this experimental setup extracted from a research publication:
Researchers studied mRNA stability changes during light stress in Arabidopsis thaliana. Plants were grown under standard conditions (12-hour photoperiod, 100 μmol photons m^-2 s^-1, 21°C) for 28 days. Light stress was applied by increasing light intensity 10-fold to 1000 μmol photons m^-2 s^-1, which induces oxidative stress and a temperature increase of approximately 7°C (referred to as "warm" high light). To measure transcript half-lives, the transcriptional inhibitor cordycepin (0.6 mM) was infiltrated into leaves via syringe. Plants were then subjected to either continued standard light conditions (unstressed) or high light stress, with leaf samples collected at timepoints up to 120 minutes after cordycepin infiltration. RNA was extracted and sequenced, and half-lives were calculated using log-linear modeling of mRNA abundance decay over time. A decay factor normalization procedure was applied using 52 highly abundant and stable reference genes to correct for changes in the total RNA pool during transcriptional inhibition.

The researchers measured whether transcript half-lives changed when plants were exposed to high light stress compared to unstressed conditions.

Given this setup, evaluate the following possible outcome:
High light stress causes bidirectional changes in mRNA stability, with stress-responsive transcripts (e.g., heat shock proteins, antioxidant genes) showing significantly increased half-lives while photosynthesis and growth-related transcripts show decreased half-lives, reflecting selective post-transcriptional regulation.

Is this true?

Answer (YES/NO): NO